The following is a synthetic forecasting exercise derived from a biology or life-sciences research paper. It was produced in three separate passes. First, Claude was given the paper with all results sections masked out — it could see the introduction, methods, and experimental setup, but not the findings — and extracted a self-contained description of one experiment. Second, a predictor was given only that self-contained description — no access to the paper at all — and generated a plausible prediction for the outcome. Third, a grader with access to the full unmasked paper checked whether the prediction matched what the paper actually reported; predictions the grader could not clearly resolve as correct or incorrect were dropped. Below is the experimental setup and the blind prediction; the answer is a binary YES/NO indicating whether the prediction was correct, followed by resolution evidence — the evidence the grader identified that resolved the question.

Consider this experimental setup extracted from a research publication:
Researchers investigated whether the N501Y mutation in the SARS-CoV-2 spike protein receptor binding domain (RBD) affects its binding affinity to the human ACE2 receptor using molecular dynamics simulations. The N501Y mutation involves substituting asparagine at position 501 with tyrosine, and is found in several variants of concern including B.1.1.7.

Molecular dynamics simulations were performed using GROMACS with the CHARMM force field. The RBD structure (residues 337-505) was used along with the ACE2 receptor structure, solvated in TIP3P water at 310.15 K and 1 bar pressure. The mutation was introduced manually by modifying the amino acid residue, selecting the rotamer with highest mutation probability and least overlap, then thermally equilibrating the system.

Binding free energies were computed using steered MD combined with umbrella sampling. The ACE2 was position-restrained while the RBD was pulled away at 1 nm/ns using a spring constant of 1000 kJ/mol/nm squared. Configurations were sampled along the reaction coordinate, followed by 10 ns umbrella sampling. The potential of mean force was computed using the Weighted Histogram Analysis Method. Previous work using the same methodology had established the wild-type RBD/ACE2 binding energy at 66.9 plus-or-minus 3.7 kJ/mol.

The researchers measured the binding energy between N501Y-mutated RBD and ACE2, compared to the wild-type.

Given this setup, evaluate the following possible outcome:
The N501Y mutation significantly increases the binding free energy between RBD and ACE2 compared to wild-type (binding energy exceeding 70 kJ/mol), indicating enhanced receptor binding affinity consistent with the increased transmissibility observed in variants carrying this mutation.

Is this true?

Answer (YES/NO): NO